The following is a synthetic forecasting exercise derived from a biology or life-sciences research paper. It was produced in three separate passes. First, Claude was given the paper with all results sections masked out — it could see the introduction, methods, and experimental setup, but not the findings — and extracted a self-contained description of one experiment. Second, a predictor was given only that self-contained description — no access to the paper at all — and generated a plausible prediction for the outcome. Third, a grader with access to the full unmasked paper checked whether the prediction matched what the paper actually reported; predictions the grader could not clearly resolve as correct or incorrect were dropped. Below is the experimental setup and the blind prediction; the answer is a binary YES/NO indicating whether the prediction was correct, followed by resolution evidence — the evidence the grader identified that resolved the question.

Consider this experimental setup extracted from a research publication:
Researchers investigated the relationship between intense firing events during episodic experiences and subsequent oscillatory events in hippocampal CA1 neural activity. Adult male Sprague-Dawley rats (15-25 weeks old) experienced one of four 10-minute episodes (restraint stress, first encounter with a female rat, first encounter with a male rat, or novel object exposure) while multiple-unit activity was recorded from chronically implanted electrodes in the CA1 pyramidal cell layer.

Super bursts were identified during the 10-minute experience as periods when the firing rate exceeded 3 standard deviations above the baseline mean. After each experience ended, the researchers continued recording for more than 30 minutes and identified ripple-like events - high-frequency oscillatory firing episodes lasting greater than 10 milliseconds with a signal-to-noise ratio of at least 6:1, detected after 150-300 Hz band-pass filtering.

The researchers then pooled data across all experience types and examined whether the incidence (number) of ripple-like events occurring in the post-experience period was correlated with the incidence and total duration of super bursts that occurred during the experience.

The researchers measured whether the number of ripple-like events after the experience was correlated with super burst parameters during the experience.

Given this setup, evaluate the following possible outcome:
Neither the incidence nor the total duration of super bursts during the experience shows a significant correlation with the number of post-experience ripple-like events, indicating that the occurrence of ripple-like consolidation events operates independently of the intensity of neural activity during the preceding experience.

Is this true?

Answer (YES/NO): NO